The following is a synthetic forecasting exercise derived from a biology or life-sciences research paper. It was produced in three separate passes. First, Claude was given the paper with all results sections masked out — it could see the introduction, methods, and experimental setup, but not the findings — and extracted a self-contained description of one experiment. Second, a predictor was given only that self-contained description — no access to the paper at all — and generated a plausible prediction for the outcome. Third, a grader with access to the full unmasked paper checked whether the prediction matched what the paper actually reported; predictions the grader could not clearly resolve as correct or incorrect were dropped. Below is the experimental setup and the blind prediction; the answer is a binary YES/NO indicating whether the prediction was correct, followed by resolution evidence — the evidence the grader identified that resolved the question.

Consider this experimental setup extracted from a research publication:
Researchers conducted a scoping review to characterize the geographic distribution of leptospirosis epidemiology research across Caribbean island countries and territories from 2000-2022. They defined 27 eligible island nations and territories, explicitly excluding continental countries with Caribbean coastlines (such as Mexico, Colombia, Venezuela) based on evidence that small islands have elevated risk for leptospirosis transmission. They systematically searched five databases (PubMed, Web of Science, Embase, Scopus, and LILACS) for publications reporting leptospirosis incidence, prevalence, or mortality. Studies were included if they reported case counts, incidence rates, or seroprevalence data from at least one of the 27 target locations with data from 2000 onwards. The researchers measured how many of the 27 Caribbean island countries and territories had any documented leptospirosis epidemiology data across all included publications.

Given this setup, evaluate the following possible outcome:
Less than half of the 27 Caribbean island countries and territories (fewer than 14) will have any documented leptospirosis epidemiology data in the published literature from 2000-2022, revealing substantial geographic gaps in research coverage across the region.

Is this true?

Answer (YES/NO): NO